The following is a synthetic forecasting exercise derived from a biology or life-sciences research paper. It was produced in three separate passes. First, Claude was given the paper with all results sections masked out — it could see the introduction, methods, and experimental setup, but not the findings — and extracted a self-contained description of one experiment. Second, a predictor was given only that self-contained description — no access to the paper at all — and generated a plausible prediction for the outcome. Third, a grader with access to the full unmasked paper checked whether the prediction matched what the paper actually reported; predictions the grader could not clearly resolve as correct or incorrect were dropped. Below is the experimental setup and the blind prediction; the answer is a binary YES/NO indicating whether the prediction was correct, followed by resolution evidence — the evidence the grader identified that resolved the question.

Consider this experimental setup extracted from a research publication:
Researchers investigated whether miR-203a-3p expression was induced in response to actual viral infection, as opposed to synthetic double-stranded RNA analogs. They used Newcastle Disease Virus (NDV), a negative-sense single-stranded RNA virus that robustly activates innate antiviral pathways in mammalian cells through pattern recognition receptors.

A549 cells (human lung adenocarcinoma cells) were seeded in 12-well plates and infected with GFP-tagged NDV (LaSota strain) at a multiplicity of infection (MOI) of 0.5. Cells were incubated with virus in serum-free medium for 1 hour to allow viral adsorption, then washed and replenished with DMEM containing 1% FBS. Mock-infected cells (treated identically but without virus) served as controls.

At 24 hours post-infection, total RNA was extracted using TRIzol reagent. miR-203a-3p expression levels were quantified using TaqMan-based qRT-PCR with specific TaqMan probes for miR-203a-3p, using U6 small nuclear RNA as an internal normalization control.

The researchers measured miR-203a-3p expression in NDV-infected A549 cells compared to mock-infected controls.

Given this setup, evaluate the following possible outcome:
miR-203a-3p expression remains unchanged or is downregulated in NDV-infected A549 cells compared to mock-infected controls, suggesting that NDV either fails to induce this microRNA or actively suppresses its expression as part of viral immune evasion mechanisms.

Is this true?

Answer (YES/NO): NO